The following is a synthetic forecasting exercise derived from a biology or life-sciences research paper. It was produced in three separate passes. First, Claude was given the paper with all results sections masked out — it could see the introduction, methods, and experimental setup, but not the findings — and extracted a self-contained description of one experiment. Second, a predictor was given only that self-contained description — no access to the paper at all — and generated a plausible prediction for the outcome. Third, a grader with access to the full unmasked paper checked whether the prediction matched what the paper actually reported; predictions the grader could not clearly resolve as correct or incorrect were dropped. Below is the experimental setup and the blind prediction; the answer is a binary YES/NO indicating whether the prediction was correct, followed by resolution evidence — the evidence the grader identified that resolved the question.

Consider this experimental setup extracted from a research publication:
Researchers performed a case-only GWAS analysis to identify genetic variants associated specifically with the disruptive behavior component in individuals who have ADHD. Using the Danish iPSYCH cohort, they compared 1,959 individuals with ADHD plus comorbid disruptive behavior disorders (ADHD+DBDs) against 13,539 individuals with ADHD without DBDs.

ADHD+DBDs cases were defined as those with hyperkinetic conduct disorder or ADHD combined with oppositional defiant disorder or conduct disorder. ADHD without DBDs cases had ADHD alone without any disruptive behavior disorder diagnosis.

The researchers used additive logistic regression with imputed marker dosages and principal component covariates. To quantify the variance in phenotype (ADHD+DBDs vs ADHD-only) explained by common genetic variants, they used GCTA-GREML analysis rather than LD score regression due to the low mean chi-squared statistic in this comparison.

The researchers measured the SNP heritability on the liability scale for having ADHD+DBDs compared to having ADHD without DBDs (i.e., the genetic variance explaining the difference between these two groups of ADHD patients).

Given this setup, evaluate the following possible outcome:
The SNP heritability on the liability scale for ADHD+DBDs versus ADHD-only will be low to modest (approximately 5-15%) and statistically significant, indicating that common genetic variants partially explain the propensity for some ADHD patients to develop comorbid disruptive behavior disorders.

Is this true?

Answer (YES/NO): YES